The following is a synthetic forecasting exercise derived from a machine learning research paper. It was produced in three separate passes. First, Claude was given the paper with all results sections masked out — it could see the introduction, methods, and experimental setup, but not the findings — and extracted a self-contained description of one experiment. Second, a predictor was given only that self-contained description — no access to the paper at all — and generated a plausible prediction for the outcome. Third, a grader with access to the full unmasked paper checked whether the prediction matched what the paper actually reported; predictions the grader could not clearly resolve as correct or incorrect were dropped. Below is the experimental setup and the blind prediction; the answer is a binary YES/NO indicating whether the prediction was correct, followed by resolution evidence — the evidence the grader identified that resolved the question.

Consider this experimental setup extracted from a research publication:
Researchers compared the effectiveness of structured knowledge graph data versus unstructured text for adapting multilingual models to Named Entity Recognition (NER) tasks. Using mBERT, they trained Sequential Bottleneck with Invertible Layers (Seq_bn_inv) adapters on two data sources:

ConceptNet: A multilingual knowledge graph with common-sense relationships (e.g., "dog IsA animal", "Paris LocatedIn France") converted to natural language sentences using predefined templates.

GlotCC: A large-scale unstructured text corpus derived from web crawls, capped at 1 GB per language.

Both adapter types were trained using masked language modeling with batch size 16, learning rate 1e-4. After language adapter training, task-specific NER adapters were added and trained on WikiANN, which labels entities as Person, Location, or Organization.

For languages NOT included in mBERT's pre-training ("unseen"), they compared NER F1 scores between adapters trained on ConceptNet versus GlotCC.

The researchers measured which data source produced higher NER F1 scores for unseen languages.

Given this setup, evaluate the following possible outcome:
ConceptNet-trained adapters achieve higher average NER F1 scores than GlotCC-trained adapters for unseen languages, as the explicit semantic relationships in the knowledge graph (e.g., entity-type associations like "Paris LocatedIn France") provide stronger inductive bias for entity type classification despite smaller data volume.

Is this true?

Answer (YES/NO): NO